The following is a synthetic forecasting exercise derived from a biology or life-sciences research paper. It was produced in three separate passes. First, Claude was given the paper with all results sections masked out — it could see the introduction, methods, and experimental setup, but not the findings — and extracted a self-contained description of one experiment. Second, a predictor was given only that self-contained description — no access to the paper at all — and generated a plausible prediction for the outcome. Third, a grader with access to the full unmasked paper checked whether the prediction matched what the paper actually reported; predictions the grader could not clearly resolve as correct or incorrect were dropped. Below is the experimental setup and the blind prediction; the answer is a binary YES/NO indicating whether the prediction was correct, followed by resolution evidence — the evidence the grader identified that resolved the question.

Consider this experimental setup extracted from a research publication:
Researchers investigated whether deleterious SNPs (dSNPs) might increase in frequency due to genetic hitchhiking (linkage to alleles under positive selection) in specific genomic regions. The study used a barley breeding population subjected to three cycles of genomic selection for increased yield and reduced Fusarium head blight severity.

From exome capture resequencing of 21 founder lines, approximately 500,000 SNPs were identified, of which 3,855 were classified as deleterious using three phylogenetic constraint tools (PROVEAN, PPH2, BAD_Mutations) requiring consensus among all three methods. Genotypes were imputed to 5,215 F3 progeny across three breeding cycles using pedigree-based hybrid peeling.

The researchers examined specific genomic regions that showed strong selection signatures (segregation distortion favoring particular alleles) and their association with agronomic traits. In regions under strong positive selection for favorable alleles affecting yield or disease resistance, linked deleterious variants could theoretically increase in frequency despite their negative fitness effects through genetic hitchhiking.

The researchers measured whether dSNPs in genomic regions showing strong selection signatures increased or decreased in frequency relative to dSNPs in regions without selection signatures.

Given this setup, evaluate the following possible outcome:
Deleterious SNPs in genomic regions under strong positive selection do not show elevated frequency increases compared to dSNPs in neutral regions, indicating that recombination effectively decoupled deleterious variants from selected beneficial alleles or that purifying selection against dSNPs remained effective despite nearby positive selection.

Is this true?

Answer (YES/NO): NO